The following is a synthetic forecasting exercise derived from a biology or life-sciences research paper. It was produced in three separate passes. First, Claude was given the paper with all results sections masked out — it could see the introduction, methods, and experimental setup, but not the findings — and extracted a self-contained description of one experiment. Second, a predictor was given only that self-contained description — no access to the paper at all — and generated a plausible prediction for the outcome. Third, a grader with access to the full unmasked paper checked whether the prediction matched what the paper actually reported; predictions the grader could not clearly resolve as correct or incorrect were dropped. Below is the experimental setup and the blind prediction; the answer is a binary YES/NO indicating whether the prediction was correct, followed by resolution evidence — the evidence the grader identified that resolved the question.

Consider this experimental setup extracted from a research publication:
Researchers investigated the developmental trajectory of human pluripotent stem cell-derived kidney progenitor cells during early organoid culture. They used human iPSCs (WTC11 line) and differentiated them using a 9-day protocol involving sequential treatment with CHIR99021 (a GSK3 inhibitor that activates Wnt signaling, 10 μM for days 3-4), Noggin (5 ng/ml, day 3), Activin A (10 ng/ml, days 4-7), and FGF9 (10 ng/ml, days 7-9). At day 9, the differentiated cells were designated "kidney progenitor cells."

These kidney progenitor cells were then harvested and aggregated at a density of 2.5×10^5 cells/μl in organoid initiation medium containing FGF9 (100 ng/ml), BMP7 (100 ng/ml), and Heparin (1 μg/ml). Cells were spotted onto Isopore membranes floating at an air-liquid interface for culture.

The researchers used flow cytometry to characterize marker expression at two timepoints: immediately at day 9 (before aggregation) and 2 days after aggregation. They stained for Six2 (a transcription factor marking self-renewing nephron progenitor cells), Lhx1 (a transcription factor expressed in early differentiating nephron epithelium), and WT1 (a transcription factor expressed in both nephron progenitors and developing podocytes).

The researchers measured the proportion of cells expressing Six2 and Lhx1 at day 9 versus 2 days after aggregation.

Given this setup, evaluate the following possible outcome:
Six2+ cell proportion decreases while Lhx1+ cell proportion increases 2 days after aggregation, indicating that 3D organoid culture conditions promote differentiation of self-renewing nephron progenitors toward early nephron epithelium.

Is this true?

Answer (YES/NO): YES